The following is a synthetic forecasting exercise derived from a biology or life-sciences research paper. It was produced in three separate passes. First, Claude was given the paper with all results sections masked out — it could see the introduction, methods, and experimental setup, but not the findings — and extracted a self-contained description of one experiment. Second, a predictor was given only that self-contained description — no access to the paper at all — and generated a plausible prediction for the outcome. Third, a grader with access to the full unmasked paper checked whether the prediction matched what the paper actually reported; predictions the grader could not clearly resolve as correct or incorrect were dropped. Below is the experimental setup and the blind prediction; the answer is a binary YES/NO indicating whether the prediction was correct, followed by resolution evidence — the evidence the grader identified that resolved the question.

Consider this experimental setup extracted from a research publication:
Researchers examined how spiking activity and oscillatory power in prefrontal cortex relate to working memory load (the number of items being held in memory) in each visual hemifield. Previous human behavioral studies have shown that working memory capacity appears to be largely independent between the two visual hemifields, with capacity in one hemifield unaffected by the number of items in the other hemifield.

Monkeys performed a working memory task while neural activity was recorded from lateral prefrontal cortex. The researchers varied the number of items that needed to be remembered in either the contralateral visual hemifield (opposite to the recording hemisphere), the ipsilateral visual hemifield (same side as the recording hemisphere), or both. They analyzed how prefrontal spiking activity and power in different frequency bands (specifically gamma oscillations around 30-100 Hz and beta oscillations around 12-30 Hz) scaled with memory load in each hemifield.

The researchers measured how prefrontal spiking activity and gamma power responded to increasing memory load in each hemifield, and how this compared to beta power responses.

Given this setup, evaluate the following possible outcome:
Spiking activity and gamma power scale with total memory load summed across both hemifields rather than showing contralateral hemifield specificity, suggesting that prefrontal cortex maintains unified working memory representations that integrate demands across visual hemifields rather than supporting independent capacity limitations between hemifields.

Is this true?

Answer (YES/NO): NO